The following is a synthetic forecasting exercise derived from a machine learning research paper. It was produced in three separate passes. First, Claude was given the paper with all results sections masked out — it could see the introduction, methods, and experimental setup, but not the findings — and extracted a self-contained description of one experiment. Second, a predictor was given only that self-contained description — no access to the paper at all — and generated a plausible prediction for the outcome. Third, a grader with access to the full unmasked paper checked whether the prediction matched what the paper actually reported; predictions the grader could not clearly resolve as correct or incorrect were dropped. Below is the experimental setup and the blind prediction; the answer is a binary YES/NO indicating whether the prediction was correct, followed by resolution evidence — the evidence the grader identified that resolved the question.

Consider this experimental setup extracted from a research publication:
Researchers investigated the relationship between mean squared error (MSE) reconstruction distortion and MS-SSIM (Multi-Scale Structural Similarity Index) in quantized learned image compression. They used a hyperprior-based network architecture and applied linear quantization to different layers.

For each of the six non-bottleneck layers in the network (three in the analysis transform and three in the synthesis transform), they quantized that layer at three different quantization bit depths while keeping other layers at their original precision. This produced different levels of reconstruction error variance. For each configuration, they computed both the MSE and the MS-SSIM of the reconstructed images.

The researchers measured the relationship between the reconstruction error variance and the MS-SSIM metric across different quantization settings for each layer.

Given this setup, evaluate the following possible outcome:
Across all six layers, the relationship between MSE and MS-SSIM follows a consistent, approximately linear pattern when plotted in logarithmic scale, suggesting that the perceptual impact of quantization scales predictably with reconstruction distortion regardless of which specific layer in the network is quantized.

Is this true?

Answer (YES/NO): NO